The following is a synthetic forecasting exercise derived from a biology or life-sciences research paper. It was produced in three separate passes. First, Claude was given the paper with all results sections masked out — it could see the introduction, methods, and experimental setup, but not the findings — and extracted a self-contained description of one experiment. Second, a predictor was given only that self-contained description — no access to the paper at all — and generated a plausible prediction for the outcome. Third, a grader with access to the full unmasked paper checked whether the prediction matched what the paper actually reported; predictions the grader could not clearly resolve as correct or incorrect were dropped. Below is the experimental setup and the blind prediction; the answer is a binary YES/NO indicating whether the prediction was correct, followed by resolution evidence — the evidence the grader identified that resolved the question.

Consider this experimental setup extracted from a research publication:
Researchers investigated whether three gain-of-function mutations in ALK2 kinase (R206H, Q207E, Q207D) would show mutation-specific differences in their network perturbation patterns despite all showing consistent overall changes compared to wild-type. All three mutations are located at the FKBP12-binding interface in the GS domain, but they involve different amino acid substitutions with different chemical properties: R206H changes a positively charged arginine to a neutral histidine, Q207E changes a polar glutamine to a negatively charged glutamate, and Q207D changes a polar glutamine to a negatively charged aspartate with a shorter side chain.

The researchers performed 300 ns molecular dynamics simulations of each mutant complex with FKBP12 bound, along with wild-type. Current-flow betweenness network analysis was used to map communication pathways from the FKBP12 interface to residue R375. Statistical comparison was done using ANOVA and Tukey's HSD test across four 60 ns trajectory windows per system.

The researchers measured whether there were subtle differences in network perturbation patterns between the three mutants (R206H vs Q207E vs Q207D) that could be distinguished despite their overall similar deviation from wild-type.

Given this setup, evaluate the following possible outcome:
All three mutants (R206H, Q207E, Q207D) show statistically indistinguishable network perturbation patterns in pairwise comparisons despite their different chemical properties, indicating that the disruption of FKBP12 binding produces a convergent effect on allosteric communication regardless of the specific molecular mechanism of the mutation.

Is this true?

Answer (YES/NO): NO